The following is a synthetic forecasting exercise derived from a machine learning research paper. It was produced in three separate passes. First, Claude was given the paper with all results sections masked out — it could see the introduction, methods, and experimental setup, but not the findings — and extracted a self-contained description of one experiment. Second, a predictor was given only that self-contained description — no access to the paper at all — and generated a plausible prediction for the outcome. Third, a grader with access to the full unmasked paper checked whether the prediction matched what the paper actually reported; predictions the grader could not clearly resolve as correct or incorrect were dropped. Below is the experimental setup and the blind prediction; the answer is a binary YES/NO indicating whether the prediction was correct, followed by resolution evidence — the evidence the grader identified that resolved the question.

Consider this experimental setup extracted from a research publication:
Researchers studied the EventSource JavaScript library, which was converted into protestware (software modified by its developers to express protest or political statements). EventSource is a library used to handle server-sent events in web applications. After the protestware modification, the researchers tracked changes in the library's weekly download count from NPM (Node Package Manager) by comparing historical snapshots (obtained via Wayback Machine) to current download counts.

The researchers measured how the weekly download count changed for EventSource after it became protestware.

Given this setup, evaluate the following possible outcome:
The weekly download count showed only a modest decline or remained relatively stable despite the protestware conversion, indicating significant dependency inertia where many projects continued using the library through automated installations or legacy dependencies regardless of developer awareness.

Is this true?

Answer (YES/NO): NO